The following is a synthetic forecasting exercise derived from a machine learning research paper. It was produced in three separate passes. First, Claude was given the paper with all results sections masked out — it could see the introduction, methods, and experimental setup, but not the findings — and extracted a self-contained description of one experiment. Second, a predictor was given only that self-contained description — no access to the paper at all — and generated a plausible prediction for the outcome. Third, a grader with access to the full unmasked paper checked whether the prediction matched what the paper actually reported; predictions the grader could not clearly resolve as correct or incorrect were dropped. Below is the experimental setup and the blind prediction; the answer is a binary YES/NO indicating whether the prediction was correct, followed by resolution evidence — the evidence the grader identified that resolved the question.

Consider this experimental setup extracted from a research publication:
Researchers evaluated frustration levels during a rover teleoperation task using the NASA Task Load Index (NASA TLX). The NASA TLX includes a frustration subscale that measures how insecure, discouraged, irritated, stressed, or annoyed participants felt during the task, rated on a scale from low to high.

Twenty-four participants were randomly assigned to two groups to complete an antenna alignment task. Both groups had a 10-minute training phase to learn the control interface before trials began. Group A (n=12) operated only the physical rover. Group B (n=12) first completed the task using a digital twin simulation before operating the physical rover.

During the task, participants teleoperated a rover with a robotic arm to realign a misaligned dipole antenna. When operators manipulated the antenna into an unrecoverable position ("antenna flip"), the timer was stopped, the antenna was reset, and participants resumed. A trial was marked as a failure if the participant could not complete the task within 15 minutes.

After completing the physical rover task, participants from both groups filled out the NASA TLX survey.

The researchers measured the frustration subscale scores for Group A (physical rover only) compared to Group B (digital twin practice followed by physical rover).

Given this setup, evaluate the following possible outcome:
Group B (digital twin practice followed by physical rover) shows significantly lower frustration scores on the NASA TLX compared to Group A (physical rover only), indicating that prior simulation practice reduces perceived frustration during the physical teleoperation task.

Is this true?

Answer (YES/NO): YES